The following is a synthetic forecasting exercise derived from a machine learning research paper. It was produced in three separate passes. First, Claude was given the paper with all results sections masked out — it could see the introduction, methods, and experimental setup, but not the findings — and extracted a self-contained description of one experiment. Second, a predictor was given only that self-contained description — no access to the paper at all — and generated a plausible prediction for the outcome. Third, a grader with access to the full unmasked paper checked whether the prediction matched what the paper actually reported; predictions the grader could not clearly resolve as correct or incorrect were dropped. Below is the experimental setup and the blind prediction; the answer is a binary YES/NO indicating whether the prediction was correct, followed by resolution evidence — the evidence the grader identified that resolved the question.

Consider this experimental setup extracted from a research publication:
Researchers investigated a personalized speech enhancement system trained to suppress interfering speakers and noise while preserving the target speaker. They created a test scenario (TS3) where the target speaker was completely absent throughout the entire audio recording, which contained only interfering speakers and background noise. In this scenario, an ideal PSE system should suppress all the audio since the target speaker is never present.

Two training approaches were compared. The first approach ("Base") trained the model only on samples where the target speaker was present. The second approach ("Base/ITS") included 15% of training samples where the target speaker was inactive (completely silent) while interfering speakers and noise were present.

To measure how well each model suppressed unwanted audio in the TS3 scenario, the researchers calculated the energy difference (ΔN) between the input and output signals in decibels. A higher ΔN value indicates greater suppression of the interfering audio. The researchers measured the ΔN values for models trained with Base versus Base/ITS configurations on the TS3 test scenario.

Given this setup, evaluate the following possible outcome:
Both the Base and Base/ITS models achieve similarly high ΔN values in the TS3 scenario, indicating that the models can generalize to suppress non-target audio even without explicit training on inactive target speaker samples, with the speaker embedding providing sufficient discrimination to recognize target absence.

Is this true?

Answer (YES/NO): NO